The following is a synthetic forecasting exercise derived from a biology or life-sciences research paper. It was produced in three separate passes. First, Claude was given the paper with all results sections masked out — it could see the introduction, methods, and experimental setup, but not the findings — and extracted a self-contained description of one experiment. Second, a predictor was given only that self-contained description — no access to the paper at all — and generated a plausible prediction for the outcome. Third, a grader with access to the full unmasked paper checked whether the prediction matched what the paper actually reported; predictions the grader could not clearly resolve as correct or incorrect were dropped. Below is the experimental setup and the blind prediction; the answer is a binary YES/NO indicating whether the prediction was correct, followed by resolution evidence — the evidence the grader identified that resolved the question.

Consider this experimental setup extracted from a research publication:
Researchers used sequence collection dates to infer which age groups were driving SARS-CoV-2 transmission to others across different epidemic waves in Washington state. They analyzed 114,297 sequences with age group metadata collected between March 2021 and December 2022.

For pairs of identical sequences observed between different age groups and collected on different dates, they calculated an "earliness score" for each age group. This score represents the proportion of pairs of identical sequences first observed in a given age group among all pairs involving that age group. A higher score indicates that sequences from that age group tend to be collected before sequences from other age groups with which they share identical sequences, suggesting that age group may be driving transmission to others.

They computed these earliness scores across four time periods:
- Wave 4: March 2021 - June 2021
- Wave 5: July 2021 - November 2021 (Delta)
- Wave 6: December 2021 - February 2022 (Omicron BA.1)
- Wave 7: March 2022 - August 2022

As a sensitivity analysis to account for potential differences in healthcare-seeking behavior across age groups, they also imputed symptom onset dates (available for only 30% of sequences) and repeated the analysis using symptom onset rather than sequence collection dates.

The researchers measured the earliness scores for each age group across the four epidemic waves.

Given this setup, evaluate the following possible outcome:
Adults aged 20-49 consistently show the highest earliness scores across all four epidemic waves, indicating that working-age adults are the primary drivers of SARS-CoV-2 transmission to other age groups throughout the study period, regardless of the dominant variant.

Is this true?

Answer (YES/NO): NO